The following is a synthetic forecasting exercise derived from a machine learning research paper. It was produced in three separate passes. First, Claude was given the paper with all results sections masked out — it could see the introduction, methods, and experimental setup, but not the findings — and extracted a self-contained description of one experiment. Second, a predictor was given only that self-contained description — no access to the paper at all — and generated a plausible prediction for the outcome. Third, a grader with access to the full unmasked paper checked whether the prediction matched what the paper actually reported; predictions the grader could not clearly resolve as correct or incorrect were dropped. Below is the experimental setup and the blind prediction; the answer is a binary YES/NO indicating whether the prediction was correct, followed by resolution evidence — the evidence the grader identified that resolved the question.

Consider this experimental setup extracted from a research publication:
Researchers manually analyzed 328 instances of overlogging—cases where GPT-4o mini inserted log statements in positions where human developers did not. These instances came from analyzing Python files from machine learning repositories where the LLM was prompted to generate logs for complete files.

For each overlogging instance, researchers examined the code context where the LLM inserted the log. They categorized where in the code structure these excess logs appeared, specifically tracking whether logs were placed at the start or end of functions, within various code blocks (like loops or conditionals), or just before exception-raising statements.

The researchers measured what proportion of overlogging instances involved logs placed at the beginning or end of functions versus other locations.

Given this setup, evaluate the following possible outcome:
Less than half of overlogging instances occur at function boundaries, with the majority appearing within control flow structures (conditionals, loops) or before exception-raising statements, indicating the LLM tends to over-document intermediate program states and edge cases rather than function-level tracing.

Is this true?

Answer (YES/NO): NO